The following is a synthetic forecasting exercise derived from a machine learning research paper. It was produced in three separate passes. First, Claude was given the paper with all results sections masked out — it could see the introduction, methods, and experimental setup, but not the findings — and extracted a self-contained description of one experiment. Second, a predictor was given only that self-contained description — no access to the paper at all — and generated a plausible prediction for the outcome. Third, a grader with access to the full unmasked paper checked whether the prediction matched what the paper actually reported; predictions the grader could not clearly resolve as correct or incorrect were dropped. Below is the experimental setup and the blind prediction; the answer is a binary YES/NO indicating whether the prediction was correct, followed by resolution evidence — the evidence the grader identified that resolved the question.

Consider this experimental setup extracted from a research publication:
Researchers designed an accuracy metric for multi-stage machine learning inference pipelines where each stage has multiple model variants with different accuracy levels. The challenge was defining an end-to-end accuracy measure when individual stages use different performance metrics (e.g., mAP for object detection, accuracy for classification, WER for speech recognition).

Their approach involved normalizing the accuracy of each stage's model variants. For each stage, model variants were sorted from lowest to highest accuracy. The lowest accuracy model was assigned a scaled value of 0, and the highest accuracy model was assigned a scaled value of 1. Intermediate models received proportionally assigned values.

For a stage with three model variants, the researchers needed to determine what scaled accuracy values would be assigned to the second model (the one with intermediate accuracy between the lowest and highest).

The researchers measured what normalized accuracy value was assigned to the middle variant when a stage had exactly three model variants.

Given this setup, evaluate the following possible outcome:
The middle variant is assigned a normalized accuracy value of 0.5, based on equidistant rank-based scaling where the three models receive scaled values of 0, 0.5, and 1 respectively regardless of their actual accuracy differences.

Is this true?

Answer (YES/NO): YES